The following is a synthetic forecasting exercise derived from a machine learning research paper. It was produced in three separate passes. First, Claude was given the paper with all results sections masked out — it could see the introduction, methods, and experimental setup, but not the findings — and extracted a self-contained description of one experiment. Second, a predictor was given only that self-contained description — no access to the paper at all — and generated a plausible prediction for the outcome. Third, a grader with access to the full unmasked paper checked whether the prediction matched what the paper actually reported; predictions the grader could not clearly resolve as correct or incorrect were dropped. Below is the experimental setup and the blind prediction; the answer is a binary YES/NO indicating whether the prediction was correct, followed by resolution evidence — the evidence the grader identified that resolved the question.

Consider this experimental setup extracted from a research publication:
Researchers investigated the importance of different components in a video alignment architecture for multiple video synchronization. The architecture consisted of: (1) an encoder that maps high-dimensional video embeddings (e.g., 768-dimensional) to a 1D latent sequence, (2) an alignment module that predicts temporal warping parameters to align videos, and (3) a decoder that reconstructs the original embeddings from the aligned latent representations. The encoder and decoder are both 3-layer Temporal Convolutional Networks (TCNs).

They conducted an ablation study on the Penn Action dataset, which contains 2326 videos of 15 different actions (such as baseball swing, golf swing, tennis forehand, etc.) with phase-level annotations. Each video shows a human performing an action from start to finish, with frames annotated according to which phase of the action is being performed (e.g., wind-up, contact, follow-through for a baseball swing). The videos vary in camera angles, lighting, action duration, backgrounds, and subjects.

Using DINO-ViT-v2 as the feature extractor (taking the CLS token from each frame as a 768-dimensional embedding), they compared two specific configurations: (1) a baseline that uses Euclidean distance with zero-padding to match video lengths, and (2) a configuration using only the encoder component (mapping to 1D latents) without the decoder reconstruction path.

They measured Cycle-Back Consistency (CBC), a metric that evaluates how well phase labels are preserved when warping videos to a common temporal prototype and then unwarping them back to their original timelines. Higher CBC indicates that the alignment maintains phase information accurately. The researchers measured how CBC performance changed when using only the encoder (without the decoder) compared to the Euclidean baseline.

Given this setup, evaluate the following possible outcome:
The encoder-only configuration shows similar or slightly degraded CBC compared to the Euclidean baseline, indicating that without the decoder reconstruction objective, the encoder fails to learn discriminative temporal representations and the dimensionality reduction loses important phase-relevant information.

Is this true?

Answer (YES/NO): NO